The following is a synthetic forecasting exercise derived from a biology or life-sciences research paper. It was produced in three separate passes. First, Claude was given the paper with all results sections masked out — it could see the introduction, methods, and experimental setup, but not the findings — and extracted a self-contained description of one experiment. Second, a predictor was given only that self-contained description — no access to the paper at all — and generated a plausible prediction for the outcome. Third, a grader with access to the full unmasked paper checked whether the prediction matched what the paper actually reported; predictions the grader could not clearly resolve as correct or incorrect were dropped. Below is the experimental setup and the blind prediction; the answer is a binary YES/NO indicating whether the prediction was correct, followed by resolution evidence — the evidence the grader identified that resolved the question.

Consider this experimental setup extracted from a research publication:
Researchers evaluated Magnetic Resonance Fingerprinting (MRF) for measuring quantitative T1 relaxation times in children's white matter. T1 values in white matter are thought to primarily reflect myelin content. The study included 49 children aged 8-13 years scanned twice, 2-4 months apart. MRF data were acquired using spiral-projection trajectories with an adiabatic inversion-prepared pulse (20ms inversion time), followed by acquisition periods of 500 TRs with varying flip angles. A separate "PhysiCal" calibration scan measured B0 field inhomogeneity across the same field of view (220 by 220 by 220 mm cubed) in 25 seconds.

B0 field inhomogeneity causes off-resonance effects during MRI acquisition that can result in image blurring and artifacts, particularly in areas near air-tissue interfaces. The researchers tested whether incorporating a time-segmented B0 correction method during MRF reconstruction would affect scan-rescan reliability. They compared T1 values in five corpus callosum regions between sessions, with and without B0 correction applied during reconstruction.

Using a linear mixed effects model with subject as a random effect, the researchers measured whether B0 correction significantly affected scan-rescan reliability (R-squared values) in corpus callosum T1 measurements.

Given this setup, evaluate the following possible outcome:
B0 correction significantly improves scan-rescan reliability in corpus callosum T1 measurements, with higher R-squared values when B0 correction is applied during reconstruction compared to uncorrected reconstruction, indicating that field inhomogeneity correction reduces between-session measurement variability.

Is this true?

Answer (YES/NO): NO